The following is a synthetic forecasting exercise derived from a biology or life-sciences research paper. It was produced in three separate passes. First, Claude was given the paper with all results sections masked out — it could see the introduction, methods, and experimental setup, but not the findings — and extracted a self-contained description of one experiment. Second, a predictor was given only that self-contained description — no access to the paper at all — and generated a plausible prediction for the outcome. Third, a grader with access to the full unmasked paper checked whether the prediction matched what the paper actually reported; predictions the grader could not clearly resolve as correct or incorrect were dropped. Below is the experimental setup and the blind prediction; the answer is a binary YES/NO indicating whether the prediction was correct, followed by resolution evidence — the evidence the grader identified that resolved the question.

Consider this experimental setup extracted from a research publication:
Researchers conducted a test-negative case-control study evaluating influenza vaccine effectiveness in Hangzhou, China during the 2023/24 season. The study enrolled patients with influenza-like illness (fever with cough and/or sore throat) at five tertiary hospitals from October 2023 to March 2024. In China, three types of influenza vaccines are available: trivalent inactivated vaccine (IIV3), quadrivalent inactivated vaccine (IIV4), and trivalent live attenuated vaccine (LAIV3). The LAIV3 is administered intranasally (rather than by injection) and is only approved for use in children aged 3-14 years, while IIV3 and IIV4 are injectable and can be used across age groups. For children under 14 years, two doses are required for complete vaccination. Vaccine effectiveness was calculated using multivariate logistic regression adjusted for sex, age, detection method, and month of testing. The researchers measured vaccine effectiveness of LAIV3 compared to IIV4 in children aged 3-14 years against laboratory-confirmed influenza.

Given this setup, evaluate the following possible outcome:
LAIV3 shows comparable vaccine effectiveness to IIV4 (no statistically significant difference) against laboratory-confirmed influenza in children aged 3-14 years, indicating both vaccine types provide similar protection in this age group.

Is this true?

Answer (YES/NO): YES